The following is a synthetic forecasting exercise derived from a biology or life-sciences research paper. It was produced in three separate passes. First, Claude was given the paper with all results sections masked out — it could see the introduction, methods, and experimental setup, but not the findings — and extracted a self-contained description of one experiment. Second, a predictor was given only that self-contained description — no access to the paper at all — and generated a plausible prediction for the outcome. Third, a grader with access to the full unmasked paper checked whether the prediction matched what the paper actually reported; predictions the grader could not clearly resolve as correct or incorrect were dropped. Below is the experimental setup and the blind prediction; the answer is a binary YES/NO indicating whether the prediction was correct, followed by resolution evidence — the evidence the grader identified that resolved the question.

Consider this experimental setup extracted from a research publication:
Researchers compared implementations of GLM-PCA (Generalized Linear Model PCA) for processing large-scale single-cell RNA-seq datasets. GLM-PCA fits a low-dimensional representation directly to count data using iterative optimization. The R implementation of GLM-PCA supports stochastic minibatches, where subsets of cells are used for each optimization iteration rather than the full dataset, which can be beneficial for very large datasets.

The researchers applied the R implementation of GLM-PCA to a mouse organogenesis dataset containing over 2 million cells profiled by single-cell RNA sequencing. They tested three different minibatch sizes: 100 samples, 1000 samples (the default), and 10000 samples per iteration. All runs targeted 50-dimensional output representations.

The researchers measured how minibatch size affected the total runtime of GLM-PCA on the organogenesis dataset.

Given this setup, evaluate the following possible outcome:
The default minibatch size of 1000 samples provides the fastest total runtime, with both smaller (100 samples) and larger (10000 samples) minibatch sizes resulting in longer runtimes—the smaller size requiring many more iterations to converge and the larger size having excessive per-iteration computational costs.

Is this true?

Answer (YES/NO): NO